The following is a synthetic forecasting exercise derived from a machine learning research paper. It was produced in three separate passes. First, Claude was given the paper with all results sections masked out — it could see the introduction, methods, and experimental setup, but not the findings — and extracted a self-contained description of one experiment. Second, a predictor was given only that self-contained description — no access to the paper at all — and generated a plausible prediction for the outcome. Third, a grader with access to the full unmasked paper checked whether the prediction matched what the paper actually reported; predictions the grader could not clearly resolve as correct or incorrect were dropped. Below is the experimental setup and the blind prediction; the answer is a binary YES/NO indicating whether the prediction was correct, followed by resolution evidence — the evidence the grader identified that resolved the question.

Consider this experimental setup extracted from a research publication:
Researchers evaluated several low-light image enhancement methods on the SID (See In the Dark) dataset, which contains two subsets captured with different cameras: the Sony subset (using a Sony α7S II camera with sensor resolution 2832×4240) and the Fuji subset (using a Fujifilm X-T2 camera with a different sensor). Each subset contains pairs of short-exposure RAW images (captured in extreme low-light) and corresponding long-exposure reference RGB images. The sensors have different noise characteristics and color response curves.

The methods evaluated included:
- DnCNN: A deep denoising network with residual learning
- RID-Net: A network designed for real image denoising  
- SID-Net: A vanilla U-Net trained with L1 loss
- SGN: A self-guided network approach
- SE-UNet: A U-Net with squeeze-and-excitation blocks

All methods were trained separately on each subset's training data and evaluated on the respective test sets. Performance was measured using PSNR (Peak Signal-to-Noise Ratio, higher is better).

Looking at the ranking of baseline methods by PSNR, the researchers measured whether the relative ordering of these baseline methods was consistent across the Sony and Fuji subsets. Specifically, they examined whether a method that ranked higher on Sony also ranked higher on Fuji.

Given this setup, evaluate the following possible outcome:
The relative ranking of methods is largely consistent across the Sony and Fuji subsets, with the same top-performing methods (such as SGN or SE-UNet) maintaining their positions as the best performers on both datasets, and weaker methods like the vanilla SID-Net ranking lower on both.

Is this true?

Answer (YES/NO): YES